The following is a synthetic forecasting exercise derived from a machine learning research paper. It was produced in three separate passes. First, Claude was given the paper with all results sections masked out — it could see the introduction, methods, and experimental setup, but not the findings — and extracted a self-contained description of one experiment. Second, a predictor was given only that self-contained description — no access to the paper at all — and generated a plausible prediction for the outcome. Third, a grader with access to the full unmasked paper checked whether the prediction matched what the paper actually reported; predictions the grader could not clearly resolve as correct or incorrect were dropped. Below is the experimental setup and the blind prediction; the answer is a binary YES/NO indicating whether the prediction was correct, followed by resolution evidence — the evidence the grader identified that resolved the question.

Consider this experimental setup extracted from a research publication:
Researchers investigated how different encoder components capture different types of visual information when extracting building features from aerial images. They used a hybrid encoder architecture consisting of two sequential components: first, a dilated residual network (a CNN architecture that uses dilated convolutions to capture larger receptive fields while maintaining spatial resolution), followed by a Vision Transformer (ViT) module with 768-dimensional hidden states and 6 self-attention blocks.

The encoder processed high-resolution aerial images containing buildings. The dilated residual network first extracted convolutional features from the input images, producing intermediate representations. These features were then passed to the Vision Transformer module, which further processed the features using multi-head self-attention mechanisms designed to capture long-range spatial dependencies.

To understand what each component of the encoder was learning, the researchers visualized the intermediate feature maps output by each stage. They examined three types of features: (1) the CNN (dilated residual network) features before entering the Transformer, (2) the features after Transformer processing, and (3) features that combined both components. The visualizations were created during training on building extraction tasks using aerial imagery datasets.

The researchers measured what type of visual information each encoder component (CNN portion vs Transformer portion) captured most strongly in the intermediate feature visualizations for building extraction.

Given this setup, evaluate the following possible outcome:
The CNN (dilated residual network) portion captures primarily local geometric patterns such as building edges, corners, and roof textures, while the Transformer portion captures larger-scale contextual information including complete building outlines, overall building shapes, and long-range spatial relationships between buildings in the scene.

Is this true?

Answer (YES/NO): NO